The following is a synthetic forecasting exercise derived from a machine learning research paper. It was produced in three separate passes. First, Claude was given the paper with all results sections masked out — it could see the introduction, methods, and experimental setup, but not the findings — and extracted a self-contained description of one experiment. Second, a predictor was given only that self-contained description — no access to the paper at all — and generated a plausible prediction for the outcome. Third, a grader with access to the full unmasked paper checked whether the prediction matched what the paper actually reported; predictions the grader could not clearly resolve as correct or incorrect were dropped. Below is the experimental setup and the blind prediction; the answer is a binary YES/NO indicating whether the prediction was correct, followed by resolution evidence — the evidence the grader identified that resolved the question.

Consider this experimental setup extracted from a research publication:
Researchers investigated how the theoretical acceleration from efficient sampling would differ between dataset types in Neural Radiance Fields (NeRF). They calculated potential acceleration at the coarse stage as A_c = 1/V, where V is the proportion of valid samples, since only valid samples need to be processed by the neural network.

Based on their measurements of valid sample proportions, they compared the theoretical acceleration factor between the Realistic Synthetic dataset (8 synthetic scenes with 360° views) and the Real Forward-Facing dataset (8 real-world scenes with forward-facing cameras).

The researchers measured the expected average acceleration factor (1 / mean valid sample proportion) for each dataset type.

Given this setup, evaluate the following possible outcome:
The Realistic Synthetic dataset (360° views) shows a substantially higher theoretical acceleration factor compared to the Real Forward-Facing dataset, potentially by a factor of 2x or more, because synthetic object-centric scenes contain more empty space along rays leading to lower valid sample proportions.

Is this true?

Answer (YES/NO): NO